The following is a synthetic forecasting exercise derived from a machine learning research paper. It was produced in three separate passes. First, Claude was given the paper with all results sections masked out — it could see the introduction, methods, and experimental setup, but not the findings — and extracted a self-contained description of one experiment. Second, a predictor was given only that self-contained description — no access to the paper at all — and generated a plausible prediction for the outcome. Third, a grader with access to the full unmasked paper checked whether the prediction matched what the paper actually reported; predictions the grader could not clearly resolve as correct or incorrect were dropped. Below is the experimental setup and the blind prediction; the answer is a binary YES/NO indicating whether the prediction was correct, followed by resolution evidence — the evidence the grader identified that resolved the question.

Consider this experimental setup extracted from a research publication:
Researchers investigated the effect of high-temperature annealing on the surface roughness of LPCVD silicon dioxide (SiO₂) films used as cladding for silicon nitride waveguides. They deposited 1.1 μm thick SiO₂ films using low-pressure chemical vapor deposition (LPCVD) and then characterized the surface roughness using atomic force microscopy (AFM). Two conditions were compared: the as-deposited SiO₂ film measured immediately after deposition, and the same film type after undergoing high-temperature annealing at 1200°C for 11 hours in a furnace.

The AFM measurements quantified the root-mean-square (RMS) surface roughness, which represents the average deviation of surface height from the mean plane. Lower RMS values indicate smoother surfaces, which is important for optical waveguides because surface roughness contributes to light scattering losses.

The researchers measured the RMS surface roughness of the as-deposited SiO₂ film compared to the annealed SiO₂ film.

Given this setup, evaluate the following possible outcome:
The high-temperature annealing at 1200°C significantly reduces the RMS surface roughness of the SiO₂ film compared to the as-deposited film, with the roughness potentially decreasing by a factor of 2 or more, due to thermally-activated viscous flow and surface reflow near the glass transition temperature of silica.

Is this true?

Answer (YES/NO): YES